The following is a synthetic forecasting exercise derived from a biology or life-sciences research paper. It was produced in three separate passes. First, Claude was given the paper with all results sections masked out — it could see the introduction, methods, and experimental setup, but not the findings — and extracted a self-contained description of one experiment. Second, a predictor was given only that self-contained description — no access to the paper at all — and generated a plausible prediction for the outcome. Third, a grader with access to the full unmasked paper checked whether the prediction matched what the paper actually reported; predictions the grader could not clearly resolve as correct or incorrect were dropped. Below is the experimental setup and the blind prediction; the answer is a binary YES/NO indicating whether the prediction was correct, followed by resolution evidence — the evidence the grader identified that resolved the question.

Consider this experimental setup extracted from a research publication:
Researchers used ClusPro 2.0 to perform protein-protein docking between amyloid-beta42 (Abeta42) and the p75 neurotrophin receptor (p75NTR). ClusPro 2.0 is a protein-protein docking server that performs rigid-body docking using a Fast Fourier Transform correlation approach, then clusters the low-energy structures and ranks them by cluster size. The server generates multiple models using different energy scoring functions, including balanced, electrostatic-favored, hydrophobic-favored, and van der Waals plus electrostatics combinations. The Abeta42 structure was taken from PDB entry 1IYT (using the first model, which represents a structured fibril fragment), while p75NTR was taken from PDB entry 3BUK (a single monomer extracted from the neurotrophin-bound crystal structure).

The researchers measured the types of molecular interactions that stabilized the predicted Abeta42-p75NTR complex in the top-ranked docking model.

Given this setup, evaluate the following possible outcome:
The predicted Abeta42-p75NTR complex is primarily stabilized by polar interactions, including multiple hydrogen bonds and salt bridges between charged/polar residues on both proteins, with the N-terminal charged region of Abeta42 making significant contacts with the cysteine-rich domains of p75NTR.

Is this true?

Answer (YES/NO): NO